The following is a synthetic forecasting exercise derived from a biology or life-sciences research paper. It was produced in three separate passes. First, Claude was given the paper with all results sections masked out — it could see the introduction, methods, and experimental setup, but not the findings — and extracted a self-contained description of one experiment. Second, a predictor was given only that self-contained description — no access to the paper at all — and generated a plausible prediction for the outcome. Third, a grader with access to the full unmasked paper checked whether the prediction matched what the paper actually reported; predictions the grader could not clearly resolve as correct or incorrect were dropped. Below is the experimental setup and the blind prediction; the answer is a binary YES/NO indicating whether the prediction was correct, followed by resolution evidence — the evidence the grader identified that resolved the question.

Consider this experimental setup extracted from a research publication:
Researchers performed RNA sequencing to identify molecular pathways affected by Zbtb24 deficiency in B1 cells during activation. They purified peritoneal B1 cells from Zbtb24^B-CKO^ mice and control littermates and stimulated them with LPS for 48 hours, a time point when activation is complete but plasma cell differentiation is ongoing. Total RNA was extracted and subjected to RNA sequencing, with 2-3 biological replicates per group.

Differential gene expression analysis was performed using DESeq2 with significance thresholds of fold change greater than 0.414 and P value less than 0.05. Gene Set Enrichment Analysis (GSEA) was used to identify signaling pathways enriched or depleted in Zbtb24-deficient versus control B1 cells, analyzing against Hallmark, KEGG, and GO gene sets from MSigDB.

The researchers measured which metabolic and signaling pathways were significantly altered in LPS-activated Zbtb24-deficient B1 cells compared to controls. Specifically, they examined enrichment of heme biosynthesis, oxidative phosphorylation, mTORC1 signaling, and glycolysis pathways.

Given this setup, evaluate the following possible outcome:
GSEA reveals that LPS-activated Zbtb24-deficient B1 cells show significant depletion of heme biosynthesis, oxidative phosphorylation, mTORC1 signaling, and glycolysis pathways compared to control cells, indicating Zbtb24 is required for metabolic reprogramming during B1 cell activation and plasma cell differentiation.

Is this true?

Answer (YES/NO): NO